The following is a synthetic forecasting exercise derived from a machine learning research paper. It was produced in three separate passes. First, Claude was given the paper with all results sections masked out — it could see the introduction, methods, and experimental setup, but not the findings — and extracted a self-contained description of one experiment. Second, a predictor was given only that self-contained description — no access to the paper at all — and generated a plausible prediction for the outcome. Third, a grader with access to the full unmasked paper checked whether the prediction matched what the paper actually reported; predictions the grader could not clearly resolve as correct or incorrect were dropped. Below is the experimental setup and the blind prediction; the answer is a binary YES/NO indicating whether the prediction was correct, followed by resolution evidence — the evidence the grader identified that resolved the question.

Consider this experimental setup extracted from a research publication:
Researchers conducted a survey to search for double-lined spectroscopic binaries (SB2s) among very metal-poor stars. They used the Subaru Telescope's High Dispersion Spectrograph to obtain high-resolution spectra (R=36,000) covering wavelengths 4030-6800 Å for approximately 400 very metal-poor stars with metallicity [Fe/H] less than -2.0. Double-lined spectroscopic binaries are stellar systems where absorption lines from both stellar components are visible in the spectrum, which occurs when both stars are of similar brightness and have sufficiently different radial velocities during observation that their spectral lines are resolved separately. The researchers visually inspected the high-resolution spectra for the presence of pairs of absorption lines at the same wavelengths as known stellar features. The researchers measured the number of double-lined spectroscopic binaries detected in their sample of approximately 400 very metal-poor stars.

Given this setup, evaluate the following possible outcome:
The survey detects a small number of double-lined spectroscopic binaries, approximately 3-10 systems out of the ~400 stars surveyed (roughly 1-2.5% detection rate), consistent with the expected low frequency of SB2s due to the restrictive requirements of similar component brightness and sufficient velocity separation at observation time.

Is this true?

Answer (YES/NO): YES